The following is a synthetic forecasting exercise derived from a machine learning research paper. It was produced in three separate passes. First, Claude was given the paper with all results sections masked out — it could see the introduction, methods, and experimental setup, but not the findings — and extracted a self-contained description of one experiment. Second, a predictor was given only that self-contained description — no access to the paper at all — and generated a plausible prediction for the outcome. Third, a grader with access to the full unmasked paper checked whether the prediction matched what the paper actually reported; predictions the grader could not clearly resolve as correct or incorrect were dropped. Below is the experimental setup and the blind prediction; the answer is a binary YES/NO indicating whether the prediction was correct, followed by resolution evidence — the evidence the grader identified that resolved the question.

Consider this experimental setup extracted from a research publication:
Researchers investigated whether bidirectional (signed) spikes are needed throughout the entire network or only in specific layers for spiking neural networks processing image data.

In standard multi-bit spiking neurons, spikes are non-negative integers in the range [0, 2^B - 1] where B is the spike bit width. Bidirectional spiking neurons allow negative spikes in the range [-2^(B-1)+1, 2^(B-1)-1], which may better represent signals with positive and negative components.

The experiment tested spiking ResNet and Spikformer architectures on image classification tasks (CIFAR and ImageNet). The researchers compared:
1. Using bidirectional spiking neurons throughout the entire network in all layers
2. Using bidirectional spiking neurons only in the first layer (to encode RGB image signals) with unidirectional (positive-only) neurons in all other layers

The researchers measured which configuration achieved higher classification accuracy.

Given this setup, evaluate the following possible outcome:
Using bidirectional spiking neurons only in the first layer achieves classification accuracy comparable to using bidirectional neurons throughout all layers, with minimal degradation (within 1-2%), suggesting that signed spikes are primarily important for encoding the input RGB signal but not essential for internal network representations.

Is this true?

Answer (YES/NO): NO